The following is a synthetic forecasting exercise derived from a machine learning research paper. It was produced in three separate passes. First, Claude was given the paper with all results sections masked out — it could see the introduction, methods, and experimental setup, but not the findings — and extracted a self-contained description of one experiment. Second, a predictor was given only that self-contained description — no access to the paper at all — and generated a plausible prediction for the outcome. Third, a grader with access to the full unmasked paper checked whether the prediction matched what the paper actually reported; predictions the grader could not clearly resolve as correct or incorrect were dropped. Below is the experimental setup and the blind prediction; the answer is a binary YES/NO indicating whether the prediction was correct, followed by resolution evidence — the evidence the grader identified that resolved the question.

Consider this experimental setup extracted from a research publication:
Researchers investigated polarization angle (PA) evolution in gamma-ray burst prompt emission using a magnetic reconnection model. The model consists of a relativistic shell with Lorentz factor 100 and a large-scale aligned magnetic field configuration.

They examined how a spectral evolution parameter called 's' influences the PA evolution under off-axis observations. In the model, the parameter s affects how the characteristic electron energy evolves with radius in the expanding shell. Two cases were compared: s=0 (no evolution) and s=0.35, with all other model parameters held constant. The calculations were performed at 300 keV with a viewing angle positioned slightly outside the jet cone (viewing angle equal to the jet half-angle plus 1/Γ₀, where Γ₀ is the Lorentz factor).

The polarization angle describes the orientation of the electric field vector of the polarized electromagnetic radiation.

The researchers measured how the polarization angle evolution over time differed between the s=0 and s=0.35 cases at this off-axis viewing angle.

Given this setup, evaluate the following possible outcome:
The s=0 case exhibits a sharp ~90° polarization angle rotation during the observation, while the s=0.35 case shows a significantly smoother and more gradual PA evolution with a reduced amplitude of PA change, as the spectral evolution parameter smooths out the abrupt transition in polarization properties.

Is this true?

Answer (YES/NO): NO